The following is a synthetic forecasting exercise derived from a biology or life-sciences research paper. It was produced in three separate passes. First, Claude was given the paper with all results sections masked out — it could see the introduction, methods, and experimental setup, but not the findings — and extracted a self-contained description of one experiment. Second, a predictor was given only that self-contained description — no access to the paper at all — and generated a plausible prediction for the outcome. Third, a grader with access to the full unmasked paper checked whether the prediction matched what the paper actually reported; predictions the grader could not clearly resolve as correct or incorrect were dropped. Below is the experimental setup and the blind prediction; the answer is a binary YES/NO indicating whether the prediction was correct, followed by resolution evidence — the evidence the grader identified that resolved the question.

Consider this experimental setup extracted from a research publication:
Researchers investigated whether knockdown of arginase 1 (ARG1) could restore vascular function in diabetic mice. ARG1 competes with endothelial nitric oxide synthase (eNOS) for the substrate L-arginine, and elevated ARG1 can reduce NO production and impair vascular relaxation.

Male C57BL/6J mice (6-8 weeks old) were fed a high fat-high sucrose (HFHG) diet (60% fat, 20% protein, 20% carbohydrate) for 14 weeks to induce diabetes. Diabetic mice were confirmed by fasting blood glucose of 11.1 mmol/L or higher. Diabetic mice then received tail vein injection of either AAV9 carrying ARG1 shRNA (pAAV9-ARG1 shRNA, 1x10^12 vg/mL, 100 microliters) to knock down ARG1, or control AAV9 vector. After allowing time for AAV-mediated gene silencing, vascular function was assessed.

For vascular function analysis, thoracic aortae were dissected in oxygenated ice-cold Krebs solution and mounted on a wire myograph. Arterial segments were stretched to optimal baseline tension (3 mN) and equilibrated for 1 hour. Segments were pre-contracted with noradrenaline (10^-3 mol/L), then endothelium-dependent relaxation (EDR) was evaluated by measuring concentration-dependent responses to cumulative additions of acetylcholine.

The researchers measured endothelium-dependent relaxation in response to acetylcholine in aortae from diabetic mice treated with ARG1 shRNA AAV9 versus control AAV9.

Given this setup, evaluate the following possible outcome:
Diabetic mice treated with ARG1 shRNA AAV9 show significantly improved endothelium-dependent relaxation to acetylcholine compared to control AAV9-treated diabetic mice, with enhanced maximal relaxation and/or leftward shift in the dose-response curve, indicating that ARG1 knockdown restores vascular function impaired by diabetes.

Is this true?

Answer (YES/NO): YES